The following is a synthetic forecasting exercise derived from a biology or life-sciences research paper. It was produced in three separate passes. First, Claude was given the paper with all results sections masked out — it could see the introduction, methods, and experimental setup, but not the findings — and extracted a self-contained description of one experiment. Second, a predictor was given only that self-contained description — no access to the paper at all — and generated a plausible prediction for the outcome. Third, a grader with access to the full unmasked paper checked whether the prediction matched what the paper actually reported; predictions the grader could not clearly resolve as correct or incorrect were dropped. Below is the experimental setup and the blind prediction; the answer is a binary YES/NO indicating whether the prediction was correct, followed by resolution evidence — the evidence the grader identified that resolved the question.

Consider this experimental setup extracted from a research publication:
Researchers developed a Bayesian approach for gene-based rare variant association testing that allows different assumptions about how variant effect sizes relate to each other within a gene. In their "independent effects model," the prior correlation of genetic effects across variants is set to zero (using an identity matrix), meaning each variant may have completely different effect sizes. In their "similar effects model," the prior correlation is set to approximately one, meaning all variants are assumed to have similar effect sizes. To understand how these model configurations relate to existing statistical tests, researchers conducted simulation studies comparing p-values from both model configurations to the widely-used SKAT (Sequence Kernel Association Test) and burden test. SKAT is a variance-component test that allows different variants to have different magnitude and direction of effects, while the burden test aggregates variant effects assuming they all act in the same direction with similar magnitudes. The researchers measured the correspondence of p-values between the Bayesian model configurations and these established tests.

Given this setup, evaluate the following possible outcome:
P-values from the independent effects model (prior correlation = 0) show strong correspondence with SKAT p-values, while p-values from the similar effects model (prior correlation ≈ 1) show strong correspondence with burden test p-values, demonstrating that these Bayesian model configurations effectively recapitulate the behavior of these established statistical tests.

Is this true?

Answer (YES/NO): YES